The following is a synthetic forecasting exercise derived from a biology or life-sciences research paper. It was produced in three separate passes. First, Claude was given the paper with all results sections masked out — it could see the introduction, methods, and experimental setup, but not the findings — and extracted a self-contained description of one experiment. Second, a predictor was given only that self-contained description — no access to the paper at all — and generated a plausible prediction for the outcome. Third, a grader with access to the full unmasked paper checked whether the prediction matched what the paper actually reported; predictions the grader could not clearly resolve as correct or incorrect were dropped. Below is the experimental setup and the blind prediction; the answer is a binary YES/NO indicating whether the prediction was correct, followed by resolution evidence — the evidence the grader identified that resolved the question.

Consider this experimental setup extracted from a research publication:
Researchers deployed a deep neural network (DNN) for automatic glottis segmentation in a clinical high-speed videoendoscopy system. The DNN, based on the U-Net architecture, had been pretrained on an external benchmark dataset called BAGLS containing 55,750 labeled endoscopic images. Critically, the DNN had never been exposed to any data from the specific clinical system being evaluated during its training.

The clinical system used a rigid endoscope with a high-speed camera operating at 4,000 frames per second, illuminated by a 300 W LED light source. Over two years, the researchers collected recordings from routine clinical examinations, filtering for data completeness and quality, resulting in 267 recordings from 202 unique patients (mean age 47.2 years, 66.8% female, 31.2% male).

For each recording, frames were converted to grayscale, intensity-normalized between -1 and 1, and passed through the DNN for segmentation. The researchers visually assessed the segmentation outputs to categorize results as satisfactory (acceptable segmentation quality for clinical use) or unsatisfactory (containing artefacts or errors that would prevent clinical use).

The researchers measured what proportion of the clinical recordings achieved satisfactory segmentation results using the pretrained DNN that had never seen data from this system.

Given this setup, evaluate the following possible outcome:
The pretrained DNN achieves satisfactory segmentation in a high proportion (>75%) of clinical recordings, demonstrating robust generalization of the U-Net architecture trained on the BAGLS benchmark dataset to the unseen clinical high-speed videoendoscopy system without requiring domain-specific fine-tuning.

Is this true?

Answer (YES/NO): YES